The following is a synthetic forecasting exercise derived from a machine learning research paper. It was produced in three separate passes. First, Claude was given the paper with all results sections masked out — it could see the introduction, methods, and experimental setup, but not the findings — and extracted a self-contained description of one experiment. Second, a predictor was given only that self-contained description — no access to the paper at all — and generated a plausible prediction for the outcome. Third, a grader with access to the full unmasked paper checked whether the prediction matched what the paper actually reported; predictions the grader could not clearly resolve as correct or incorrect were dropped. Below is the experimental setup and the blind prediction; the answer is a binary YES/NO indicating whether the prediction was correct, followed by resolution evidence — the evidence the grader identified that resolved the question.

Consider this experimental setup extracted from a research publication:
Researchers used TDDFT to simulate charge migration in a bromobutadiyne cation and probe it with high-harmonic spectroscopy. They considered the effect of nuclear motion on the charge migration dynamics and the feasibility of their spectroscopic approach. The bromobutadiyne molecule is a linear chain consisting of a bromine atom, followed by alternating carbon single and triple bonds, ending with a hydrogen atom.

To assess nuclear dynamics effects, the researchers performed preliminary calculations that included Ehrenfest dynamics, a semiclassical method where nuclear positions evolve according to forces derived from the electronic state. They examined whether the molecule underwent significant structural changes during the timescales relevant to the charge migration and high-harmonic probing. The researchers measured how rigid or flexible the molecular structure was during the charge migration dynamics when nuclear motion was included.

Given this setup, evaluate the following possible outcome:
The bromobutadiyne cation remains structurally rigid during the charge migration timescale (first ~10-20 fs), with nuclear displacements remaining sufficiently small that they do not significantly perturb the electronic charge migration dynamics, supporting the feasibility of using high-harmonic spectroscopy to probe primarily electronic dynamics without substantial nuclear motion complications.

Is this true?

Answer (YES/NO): YES